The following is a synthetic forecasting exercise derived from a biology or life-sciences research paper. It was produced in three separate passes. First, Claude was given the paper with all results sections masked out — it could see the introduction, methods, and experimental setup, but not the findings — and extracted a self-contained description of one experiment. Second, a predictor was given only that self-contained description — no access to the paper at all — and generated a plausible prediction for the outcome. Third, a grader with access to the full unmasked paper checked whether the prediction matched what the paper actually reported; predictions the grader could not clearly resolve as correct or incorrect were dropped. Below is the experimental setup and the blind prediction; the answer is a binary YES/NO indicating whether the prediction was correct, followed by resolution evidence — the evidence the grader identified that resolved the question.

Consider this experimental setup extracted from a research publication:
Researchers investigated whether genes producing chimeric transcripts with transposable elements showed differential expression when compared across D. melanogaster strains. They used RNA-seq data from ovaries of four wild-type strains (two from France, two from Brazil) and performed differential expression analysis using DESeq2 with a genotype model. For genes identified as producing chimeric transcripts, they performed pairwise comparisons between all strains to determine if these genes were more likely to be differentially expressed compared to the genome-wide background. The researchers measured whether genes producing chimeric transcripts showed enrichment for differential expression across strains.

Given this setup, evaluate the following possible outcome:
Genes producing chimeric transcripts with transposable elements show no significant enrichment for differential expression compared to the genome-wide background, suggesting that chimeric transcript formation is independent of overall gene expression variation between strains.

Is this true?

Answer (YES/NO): YES